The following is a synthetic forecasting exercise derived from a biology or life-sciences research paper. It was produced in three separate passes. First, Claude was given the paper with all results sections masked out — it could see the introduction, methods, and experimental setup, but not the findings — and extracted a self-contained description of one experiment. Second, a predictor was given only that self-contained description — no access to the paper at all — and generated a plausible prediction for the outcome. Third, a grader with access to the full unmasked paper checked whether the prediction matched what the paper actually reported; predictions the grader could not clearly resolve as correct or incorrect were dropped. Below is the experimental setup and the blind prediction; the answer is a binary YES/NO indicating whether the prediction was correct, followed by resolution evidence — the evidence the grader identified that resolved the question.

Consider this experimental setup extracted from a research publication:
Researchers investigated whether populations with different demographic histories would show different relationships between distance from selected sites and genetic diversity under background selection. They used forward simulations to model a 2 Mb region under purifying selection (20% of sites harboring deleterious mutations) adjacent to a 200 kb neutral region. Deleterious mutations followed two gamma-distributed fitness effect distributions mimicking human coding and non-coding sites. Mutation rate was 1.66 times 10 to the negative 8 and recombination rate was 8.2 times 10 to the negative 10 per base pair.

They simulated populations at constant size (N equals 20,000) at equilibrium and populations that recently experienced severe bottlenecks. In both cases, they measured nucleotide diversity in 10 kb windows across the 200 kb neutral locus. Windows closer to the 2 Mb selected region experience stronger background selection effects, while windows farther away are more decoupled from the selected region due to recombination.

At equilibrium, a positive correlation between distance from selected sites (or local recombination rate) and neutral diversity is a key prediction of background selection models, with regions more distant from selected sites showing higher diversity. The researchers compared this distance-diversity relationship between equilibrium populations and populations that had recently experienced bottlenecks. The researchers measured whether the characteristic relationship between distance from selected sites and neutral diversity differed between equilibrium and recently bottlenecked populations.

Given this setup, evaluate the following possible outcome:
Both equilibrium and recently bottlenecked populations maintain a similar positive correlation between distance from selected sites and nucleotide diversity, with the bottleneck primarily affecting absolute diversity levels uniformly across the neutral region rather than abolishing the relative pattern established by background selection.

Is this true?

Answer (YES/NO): YES